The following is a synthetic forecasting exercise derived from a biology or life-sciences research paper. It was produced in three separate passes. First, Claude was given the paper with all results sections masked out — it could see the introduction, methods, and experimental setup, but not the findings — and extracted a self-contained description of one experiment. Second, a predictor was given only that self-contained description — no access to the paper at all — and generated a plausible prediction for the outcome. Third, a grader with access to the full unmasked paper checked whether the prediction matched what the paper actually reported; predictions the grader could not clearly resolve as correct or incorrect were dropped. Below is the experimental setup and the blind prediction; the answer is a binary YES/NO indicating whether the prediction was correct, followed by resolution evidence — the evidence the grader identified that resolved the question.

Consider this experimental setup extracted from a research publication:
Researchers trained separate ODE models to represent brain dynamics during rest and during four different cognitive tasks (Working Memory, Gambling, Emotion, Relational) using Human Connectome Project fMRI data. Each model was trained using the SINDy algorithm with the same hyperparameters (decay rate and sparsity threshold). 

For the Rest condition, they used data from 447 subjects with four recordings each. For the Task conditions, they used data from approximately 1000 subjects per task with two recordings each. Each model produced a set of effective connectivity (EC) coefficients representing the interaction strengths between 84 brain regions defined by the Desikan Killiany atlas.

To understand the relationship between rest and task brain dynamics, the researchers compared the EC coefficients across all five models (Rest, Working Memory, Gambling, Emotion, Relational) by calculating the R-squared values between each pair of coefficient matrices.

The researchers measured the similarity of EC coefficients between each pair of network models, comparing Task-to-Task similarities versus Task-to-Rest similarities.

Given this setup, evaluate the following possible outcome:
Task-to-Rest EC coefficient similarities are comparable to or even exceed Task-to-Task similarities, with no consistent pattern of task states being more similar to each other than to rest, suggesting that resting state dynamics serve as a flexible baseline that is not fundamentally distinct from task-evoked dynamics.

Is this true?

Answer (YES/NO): NO